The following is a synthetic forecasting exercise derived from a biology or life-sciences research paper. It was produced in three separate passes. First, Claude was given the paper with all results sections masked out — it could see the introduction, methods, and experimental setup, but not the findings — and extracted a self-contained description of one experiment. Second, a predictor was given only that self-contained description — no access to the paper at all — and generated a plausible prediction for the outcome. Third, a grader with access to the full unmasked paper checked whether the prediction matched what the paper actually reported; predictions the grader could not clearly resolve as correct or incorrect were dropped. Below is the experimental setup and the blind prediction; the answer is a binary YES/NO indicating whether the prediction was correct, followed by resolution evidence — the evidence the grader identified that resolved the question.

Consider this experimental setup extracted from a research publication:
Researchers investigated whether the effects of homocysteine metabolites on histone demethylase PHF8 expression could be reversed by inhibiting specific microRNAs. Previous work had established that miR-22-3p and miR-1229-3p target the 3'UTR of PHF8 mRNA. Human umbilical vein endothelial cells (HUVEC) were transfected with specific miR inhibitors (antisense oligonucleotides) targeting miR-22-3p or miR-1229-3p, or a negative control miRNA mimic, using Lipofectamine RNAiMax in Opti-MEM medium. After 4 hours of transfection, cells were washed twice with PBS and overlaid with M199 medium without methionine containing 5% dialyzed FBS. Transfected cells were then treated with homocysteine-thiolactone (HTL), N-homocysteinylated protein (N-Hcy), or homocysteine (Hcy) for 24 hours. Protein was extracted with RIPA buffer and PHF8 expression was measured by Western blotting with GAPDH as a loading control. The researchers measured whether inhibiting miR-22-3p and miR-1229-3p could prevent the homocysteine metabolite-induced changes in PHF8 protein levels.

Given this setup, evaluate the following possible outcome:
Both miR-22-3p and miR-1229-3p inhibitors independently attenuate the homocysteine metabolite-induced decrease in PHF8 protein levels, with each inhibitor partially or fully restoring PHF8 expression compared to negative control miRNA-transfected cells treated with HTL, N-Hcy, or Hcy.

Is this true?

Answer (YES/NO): YES